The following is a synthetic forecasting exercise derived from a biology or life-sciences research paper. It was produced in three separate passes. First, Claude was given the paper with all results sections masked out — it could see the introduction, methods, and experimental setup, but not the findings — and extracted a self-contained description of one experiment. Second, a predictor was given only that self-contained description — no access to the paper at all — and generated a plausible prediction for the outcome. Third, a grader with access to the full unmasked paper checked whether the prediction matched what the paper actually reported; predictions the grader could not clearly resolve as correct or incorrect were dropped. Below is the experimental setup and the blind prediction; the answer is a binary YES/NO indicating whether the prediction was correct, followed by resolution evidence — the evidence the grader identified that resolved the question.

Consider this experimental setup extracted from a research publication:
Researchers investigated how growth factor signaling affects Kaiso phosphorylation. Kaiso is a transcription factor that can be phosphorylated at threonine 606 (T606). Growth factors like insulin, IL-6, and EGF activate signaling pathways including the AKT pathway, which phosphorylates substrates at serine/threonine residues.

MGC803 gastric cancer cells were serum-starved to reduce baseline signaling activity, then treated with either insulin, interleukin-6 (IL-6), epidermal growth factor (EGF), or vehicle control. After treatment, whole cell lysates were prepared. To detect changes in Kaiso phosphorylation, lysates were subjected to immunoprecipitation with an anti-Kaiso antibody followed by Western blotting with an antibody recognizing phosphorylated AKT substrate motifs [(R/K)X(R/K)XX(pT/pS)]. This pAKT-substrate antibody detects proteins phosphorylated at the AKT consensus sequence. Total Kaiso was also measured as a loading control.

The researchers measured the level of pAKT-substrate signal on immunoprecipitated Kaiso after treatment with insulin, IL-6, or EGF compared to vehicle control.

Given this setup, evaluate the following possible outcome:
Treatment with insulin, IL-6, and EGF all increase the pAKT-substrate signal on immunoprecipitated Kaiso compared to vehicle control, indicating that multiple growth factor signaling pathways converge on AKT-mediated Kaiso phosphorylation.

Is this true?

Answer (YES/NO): NO